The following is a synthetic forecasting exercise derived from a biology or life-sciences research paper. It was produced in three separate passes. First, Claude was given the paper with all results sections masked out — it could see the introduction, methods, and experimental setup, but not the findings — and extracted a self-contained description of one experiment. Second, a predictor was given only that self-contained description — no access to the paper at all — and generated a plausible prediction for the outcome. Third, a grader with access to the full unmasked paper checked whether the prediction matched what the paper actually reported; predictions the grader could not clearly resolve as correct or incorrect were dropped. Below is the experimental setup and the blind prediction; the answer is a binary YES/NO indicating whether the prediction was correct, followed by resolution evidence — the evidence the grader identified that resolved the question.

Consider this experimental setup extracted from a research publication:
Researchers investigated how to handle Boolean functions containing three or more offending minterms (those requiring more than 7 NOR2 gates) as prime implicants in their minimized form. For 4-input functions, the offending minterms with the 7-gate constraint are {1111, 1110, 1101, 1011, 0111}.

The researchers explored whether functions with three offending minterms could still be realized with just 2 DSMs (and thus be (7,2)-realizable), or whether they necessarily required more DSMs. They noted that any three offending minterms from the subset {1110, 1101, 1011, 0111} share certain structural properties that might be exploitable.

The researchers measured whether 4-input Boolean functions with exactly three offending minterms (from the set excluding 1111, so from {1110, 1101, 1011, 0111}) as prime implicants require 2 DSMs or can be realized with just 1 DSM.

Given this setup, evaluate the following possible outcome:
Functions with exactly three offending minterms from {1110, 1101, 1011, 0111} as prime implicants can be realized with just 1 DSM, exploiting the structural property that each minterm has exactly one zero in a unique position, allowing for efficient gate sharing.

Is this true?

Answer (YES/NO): NO